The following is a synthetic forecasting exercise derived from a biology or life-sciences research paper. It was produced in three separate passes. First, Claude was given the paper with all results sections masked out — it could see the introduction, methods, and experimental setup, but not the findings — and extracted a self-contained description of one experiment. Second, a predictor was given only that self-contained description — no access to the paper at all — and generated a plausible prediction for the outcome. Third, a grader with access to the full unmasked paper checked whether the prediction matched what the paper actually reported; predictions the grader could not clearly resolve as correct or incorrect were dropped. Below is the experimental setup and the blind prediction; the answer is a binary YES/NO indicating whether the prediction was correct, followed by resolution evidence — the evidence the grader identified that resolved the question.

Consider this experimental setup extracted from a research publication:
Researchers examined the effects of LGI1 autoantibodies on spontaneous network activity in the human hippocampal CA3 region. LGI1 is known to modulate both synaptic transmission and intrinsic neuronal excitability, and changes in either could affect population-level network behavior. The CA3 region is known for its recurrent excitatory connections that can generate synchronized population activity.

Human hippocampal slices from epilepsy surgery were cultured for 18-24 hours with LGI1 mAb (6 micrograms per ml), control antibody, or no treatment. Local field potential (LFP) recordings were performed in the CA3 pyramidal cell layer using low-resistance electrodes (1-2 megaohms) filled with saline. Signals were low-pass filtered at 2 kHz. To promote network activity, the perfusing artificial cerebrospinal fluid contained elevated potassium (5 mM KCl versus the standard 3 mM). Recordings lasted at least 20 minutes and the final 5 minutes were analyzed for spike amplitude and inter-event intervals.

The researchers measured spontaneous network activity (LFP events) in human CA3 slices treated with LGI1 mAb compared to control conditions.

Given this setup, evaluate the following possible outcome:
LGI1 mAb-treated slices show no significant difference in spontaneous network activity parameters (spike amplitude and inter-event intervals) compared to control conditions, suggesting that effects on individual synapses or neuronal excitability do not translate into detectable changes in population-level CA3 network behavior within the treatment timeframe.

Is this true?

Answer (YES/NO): NO